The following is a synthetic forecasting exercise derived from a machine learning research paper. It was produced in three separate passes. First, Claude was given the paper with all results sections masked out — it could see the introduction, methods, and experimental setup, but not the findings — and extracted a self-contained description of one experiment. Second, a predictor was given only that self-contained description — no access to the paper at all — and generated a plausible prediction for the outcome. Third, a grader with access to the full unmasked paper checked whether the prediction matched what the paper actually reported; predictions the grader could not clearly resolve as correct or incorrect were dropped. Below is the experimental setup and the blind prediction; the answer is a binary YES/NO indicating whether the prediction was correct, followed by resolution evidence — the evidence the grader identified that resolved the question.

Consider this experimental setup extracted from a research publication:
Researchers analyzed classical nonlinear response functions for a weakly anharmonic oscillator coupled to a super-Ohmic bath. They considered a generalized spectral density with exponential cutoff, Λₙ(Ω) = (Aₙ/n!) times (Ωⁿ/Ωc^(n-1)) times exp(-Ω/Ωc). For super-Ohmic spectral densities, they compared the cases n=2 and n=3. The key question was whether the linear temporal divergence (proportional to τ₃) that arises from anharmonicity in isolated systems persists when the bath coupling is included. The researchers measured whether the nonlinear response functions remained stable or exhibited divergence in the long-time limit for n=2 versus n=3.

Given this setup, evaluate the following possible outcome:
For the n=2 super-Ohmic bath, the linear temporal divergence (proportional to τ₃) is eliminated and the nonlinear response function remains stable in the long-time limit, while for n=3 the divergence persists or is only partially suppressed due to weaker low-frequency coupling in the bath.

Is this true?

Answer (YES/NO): YES